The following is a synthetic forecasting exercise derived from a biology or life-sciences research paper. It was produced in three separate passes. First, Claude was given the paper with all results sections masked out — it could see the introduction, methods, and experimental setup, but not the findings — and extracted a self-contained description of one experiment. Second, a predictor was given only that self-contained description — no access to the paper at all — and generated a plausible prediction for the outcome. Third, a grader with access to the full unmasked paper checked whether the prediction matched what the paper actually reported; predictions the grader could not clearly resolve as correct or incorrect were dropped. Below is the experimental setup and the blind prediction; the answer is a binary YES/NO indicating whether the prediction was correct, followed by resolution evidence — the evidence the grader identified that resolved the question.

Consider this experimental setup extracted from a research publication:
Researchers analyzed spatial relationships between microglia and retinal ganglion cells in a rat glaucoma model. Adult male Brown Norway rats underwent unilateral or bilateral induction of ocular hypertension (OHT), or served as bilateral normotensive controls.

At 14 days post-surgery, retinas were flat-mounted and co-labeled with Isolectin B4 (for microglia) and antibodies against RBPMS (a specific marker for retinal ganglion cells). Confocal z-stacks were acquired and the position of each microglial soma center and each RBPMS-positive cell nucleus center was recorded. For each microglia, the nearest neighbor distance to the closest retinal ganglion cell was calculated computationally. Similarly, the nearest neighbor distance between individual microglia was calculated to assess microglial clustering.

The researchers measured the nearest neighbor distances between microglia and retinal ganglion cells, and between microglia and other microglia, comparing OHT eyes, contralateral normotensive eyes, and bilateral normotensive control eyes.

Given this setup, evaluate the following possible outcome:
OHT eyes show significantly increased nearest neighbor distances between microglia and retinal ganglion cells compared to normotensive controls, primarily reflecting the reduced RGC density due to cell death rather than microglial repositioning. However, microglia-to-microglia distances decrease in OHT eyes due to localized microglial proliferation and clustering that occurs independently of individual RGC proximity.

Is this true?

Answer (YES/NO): YES